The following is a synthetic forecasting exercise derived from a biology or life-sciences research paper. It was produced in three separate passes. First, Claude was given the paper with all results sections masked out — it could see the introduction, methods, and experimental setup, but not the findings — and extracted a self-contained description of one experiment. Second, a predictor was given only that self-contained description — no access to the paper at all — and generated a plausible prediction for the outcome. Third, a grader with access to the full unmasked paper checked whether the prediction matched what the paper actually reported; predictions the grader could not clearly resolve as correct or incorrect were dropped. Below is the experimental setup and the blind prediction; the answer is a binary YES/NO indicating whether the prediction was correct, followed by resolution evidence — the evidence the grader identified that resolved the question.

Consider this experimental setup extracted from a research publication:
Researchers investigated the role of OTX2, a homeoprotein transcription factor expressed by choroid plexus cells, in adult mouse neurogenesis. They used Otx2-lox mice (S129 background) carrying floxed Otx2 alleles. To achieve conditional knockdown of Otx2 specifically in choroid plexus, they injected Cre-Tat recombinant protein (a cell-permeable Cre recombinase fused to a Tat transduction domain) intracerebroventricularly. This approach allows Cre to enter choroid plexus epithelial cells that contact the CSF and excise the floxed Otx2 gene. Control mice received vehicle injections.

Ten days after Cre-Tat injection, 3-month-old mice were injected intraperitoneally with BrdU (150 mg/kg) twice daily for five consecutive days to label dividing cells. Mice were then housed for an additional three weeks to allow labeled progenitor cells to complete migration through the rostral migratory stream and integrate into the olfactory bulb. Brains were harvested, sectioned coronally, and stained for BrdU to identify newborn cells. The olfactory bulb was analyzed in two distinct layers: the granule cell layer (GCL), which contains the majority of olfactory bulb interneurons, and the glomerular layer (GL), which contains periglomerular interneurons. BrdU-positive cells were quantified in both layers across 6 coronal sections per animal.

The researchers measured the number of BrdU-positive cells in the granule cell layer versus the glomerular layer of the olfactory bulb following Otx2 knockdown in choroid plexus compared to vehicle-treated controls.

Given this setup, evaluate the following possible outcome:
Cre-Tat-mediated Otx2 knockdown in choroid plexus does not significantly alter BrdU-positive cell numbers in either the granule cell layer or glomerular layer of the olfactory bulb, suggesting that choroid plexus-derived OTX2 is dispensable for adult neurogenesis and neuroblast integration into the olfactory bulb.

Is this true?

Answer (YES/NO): NO